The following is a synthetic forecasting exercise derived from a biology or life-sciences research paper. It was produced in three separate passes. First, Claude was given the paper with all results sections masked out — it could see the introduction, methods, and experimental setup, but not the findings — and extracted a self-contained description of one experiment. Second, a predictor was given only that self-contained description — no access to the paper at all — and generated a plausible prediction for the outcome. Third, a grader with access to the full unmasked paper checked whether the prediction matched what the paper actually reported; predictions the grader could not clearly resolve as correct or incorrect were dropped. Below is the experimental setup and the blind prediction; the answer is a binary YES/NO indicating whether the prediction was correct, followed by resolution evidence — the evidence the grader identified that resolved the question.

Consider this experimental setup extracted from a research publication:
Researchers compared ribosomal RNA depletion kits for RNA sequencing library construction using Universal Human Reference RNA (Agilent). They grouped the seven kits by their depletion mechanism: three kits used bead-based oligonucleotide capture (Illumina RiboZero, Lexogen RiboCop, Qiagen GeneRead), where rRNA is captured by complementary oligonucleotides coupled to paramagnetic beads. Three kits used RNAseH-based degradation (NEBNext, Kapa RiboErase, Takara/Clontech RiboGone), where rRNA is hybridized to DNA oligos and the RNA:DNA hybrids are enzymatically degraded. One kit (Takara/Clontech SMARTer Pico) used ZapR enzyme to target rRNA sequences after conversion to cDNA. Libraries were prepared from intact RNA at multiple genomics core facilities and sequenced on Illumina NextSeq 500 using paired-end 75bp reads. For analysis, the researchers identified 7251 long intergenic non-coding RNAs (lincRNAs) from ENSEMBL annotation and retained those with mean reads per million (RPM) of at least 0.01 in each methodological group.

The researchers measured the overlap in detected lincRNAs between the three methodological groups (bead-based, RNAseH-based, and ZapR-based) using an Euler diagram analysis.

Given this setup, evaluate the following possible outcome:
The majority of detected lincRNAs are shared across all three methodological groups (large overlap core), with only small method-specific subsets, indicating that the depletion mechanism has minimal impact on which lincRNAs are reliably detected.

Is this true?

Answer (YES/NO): YES